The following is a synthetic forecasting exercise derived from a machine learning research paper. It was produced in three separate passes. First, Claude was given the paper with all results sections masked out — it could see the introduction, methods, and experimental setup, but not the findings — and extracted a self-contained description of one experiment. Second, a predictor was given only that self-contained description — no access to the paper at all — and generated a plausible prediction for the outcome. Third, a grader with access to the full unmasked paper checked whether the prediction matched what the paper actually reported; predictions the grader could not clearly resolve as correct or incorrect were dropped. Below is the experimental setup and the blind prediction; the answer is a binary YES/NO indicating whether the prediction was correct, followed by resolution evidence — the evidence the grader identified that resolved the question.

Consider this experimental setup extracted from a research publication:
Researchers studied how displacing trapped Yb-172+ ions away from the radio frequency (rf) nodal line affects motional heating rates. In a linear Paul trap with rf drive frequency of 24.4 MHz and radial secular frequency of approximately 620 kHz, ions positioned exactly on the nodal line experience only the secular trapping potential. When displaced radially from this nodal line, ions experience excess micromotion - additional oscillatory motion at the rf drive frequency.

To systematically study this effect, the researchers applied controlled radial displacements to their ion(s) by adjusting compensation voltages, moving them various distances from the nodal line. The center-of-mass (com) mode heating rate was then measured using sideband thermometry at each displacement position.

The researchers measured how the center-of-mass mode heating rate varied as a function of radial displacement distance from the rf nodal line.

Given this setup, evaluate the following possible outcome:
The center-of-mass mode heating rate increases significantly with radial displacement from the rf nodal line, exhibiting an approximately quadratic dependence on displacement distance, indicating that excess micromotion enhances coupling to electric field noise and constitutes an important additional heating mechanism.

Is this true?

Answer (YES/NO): YES